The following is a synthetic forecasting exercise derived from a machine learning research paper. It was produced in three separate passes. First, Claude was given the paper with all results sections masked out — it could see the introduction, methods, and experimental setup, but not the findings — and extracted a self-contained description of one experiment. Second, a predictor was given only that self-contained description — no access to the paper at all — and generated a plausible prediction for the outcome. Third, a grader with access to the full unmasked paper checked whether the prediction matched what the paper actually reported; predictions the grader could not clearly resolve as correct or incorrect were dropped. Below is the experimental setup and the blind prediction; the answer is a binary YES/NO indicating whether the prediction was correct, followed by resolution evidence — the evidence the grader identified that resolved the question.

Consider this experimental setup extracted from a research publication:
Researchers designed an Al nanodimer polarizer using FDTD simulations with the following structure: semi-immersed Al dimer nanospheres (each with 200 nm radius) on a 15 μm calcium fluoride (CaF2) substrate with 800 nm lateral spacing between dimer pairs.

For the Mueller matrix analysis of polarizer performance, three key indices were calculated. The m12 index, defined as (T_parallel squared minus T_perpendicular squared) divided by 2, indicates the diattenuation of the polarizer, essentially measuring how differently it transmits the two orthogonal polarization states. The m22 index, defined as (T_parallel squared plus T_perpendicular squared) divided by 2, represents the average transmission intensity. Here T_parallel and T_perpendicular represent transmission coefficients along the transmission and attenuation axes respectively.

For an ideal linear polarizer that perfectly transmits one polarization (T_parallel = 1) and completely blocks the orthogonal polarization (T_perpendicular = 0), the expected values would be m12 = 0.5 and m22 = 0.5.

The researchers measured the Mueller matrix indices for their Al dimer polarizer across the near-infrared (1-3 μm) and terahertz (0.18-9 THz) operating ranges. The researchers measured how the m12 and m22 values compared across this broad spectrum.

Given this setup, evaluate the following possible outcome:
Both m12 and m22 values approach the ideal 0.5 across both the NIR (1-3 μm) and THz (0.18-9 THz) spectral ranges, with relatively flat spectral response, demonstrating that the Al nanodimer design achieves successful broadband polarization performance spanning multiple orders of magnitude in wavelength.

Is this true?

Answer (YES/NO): NO